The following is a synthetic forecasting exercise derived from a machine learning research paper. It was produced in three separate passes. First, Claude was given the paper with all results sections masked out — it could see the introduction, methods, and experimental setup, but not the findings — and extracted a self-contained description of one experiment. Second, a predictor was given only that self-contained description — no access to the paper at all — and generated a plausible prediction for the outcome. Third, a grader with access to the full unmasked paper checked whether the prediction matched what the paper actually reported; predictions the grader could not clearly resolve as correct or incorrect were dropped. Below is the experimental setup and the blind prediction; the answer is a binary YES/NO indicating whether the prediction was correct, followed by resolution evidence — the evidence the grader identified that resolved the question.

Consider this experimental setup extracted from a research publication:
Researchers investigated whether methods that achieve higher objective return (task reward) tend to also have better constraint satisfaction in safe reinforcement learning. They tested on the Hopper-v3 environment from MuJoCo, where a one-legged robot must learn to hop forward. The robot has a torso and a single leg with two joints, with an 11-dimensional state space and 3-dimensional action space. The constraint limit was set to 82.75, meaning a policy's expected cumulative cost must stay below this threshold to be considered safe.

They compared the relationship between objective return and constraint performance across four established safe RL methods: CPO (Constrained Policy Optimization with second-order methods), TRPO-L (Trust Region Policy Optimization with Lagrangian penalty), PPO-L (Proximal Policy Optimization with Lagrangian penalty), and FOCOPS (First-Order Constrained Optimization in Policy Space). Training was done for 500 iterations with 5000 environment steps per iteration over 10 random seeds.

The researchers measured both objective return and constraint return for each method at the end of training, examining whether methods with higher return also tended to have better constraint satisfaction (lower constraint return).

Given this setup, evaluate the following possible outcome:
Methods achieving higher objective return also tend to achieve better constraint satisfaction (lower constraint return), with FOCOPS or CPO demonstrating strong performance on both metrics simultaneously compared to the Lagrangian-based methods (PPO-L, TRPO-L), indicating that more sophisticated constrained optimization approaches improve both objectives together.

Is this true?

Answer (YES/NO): NO